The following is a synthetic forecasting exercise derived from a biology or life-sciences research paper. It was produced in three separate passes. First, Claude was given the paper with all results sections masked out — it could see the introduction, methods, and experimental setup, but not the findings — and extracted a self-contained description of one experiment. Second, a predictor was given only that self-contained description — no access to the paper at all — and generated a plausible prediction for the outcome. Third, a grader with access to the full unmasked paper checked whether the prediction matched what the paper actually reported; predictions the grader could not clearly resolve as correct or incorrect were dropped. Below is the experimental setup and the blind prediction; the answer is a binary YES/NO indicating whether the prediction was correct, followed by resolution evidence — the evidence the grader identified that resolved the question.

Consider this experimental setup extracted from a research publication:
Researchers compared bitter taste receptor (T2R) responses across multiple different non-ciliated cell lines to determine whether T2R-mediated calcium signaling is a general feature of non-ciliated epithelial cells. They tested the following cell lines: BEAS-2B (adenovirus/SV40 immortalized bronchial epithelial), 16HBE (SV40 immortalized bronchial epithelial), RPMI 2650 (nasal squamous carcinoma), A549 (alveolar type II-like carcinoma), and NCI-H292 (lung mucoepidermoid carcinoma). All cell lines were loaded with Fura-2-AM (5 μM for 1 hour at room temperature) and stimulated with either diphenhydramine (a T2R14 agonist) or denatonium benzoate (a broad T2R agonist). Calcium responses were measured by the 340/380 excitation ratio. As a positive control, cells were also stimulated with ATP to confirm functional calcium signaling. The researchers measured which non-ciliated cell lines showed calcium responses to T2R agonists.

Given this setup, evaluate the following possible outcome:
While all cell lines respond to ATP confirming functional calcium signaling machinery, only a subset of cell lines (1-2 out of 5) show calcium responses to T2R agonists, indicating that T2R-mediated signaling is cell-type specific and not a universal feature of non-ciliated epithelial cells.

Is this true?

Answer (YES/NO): NO